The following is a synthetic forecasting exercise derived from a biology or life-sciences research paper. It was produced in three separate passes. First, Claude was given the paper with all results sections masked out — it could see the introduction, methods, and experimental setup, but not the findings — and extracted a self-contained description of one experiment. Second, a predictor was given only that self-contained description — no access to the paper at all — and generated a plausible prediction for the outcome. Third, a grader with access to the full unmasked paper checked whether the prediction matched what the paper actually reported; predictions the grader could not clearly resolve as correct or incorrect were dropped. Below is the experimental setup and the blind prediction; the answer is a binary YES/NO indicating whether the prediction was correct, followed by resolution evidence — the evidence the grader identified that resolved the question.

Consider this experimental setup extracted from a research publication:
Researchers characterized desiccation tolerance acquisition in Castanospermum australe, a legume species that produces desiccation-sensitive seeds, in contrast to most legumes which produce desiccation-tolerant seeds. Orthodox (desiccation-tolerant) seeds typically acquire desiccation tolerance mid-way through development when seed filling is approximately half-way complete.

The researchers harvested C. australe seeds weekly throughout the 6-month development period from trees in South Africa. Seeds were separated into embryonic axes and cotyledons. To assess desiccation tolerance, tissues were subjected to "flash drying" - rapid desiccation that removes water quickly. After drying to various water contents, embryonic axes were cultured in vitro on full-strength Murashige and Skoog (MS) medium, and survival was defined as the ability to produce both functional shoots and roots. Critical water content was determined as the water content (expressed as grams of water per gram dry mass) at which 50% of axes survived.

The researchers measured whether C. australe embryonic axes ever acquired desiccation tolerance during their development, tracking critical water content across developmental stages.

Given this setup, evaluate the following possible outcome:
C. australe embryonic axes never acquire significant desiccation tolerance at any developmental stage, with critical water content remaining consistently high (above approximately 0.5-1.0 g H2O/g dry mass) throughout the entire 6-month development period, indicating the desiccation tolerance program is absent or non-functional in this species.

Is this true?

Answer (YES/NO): NO